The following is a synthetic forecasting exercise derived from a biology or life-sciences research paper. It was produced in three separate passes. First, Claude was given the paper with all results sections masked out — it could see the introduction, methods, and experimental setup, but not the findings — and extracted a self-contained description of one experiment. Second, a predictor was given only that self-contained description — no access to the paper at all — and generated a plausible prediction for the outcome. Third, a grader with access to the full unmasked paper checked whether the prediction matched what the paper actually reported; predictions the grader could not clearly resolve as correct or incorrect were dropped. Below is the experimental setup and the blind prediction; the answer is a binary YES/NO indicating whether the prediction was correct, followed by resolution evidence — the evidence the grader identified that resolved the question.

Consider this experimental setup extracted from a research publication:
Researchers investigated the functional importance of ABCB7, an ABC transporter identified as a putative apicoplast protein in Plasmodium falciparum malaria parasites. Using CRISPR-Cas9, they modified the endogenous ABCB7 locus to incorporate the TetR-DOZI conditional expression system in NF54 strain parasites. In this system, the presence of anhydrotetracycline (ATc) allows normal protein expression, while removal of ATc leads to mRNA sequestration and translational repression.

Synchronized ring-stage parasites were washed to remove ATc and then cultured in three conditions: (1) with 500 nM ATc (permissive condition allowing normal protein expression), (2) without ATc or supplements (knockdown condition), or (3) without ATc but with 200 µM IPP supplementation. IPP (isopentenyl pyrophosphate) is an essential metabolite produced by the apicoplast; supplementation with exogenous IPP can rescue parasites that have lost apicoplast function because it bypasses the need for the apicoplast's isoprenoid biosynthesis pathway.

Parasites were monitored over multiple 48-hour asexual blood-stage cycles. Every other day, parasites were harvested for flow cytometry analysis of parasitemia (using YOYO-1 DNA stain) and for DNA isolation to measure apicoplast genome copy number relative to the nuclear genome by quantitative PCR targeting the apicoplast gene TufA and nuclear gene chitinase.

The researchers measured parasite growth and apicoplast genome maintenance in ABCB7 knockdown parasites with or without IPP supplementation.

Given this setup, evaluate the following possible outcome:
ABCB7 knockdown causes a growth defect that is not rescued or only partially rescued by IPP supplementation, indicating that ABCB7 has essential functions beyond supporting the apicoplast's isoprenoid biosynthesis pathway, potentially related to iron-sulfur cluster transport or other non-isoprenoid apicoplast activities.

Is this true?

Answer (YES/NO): NO